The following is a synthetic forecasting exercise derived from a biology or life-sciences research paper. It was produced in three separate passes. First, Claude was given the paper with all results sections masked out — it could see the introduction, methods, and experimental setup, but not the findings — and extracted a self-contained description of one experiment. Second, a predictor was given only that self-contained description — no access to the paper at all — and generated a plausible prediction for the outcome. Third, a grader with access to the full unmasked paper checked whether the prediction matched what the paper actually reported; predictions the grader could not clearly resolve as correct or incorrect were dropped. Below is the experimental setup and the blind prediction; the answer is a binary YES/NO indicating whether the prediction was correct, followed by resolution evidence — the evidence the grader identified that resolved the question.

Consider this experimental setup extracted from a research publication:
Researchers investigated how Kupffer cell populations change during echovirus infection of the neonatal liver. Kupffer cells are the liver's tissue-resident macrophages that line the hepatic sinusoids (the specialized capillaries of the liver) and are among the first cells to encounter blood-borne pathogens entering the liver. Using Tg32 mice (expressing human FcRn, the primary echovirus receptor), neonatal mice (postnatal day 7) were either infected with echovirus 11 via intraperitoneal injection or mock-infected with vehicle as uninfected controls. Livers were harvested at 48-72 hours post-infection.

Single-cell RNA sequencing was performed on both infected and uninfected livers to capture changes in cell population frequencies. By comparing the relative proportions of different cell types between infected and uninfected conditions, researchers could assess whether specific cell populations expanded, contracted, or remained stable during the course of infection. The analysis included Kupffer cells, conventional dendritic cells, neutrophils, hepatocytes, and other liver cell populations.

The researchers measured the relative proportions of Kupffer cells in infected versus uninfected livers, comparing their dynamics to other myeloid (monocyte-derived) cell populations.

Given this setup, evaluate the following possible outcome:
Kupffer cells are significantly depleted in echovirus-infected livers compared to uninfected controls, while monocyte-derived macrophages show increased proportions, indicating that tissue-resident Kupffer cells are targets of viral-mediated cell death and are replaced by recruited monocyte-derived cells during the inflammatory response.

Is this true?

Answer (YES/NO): NO